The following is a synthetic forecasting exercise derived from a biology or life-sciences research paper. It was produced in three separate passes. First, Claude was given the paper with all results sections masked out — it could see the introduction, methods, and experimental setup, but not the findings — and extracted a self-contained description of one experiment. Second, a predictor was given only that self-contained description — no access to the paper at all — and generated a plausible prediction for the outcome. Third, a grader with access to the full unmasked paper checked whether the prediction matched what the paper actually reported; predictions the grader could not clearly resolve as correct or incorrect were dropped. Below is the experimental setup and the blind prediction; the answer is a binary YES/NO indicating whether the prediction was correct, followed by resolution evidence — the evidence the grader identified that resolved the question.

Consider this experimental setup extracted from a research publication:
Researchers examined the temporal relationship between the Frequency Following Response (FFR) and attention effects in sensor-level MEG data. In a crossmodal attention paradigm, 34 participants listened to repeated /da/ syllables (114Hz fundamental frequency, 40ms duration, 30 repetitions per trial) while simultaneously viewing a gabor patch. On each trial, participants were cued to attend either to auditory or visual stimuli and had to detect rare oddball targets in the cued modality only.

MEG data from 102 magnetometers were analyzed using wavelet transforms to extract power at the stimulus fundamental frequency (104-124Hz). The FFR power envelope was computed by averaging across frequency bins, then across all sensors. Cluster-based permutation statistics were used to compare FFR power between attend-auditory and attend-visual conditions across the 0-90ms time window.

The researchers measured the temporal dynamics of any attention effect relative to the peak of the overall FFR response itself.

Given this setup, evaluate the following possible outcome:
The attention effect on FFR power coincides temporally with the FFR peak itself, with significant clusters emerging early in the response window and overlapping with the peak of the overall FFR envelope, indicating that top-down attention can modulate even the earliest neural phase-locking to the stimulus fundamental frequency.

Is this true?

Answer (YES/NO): NO